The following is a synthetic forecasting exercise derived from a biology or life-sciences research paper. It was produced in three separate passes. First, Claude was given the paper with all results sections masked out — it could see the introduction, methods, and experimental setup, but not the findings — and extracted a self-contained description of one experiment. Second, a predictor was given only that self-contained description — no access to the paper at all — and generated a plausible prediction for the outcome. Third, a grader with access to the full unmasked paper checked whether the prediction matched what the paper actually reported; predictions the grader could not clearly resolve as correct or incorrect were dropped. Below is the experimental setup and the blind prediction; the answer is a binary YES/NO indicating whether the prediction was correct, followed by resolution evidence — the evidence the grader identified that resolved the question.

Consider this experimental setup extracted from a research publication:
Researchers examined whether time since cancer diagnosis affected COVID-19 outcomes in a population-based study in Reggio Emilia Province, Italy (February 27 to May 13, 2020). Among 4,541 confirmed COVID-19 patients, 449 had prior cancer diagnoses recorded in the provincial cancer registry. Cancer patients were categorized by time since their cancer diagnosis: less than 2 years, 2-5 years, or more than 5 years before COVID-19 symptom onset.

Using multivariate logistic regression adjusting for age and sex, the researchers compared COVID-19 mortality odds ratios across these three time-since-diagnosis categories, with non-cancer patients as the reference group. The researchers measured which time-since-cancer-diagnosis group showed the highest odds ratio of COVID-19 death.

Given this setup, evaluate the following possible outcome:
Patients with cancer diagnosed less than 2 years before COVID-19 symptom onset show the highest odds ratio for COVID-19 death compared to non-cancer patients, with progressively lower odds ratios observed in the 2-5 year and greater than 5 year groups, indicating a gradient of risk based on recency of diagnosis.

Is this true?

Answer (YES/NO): YES